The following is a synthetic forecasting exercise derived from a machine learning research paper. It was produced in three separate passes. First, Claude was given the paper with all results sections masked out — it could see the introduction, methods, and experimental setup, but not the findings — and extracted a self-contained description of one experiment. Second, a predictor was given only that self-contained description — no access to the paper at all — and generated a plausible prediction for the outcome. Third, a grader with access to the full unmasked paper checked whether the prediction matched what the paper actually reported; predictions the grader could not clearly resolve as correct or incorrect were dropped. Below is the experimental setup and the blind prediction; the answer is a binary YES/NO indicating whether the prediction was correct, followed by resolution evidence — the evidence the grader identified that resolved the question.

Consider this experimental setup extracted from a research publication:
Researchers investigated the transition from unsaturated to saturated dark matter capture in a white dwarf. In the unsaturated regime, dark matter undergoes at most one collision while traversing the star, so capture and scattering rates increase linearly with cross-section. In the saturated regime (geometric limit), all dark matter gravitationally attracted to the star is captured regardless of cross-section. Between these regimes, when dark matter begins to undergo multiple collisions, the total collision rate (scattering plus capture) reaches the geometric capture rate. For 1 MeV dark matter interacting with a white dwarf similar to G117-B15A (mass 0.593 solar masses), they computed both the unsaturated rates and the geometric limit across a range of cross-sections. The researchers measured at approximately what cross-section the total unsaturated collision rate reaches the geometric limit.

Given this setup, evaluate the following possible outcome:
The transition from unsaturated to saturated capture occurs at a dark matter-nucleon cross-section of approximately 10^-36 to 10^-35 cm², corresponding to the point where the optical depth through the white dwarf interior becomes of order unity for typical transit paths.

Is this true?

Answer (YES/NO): NO